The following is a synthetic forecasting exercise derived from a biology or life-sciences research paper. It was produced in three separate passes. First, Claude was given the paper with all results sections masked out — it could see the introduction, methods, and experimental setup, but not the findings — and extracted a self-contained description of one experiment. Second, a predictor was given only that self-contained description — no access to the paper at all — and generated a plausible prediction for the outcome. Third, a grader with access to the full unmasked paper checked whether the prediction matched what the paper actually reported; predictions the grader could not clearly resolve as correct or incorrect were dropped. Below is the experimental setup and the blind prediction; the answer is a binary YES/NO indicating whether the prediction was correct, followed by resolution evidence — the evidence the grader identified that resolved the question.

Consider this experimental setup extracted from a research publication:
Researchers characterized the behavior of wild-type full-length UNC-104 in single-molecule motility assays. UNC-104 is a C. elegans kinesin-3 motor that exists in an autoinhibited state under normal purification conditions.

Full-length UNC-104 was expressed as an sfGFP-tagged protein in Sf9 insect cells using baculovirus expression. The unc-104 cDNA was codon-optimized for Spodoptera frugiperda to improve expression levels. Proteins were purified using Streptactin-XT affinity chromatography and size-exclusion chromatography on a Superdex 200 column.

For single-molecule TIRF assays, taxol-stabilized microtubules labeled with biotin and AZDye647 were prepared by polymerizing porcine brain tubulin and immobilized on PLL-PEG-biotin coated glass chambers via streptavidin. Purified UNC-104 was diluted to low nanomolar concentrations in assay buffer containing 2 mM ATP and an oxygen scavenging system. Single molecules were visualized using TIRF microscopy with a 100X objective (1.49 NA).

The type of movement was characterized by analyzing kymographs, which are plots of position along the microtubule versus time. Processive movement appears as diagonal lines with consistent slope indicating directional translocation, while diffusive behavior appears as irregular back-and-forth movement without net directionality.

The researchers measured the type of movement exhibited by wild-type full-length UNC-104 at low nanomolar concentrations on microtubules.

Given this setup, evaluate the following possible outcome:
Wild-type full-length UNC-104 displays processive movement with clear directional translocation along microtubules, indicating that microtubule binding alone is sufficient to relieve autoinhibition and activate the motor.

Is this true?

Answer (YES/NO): NO